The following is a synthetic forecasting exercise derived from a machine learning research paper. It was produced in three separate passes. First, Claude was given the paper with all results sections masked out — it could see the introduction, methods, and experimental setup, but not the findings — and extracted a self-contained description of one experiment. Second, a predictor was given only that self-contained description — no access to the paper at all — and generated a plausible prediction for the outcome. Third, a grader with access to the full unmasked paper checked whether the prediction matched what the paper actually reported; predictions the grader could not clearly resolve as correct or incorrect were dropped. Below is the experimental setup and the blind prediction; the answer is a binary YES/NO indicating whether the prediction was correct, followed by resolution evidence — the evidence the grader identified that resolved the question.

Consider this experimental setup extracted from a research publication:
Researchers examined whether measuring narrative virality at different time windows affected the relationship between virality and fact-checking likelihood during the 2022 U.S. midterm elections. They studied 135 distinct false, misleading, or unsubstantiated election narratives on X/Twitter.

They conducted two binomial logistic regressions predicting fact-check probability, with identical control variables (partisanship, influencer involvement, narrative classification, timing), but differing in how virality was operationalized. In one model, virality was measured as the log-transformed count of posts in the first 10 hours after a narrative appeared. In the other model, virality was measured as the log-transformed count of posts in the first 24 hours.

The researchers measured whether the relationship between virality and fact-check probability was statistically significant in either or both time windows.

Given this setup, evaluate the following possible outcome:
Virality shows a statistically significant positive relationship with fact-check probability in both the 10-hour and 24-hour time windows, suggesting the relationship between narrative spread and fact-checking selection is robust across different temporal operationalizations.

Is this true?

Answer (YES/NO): NO